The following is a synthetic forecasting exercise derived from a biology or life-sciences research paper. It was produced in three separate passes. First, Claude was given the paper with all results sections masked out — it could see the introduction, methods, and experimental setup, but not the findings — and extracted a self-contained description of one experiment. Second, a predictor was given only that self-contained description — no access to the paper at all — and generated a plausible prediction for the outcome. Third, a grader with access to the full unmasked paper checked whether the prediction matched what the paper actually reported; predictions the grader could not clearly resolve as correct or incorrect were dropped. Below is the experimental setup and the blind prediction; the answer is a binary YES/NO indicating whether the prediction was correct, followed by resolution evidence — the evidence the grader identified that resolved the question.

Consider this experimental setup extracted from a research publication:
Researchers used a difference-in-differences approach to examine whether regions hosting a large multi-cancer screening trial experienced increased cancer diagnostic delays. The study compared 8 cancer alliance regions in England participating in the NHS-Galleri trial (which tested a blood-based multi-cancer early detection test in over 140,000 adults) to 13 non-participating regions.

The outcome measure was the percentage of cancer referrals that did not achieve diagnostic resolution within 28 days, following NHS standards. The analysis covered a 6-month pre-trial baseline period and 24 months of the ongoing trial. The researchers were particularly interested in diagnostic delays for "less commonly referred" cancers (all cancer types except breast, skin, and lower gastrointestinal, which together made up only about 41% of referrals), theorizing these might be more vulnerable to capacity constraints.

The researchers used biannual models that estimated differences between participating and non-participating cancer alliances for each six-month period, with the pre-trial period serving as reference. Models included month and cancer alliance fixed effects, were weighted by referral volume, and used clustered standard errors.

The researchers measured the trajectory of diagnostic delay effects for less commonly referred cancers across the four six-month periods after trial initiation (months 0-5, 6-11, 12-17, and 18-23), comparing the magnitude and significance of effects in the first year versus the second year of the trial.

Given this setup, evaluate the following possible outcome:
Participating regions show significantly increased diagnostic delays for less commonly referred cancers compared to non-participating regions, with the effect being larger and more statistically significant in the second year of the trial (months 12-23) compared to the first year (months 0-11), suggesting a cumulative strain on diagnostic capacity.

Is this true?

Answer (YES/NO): NO